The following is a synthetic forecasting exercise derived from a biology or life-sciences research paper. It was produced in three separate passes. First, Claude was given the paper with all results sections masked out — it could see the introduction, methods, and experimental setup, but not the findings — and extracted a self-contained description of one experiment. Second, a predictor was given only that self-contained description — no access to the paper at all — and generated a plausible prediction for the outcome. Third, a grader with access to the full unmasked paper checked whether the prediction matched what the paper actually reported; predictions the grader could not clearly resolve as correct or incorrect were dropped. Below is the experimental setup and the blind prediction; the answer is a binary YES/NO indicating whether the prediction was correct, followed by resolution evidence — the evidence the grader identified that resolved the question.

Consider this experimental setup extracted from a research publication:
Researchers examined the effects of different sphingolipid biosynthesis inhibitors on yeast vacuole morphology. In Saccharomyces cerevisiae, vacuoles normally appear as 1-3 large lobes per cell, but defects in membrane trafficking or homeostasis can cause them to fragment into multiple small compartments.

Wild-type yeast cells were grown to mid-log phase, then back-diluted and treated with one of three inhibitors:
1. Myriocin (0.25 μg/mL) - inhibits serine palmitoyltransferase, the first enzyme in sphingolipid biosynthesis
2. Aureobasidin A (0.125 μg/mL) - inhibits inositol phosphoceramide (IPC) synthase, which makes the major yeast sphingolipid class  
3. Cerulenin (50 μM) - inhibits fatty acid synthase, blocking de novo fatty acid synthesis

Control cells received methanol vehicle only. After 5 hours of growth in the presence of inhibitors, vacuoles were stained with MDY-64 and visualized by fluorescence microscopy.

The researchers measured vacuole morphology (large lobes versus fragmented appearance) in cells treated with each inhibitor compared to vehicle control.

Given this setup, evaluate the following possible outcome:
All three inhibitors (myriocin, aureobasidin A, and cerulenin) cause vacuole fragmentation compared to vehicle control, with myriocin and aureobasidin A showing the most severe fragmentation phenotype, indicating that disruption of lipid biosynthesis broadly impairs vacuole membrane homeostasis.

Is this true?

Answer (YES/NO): NO